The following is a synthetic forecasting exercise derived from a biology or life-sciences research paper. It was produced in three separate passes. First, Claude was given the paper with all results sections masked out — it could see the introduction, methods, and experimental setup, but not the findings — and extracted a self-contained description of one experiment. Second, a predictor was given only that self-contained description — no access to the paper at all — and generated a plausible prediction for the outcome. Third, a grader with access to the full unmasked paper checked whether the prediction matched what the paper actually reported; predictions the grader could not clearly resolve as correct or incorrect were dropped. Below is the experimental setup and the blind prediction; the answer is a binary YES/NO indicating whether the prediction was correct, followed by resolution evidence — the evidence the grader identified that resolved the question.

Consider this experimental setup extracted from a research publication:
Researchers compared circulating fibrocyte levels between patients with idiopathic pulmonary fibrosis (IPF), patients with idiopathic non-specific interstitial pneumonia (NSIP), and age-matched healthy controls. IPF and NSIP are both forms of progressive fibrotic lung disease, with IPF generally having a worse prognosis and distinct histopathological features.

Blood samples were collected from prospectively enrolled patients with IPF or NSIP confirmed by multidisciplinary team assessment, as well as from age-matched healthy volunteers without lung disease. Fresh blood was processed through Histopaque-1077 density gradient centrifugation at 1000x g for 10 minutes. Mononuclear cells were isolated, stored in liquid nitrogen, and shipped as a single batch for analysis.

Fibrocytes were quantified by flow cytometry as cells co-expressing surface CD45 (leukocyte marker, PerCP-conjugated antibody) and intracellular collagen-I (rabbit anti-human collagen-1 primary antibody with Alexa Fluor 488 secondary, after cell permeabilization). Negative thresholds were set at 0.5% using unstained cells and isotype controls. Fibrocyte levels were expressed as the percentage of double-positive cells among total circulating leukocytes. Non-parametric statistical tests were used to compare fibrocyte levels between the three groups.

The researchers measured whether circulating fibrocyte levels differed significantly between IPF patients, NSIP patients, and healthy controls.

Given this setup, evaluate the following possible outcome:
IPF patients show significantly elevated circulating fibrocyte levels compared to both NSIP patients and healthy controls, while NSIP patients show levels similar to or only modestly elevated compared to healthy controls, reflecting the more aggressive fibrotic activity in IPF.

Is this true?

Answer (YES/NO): NO